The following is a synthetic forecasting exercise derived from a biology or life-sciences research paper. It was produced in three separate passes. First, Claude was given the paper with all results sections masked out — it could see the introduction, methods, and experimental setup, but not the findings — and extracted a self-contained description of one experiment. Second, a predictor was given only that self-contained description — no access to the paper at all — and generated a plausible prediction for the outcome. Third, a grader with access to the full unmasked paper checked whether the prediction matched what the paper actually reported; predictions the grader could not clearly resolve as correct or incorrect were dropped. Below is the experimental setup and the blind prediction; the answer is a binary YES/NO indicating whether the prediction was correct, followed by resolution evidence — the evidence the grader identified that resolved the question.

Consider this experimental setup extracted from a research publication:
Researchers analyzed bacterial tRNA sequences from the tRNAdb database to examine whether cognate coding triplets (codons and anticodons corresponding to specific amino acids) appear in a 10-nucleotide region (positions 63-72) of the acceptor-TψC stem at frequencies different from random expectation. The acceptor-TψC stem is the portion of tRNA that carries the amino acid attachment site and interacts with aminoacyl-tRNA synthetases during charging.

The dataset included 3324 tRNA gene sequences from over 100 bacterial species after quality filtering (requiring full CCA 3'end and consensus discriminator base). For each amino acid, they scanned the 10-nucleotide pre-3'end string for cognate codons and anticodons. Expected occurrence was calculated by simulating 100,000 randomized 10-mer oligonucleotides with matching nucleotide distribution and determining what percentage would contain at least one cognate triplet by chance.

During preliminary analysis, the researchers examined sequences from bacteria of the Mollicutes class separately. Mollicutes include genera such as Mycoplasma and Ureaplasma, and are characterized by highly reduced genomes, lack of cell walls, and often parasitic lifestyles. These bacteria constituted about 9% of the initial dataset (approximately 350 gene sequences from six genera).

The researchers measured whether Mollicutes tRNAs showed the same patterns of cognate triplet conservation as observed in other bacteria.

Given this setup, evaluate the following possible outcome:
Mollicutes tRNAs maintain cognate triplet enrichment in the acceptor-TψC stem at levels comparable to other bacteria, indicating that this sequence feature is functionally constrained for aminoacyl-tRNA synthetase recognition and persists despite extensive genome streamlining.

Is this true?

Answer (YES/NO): NO